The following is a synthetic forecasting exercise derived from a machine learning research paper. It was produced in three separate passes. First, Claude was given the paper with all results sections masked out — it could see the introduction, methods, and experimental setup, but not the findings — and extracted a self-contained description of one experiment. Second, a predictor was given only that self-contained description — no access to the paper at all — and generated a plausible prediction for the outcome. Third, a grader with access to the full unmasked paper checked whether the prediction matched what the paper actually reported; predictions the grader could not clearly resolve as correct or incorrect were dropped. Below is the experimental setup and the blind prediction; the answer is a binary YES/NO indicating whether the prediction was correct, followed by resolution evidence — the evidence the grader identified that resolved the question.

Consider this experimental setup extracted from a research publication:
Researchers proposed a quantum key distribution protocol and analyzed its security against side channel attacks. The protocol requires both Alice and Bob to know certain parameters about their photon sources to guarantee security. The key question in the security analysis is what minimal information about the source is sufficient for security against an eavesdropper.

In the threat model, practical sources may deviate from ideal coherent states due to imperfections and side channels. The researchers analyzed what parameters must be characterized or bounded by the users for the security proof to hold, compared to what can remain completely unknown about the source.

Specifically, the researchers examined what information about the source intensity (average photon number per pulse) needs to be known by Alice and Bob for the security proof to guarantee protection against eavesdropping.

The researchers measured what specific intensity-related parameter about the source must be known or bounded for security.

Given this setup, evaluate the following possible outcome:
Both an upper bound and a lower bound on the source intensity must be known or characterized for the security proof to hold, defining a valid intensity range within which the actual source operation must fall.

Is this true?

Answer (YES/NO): NO